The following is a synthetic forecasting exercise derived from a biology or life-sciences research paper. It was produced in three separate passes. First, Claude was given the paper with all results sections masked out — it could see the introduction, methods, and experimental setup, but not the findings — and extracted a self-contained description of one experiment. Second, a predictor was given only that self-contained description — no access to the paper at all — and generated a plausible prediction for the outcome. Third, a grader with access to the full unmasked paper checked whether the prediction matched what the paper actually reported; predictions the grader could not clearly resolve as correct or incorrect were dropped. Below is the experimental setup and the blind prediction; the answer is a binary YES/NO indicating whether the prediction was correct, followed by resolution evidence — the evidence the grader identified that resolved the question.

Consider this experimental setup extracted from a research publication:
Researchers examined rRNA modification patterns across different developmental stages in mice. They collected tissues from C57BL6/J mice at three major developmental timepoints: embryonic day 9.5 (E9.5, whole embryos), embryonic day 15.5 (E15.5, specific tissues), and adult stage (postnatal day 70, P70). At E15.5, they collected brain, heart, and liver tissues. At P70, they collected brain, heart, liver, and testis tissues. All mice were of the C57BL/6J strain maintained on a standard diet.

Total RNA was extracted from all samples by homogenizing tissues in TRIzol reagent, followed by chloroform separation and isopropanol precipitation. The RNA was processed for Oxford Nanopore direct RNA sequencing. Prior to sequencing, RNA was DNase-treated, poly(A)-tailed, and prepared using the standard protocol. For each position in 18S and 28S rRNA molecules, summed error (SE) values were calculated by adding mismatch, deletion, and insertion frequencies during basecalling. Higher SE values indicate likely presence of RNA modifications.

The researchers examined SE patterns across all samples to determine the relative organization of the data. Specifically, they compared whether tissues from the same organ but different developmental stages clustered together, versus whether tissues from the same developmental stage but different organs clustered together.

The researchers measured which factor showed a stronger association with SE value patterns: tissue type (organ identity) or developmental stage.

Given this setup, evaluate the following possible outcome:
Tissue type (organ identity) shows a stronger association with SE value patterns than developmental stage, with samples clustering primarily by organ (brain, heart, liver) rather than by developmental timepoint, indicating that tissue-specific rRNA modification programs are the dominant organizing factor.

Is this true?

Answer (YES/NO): NO